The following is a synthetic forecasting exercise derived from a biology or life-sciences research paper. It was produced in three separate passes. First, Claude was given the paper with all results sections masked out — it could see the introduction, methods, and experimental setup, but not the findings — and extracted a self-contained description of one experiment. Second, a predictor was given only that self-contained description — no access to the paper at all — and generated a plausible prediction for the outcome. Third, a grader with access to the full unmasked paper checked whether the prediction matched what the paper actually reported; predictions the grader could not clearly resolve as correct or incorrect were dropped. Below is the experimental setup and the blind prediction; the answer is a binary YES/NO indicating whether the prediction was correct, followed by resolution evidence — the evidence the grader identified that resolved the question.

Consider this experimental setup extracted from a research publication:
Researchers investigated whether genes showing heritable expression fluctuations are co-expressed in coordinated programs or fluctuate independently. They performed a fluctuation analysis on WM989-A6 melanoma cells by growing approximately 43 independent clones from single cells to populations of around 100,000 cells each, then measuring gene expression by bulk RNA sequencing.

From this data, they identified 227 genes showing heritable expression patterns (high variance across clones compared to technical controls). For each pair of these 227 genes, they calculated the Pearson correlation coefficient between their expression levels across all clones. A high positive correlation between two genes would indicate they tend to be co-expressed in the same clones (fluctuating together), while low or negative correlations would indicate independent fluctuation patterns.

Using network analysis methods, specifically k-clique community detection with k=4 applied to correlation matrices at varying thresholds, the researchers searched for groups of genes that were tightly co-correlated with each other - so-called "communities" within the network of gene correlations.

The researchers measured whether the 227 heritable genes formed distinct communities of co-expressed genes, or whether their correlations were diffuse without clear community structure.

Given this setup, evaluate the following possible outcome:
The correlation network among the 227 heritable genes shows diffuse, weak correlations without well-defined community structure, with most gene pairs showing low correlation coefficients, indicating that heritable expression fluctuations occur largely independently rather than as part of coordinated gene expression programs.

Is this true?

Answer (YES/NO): NO